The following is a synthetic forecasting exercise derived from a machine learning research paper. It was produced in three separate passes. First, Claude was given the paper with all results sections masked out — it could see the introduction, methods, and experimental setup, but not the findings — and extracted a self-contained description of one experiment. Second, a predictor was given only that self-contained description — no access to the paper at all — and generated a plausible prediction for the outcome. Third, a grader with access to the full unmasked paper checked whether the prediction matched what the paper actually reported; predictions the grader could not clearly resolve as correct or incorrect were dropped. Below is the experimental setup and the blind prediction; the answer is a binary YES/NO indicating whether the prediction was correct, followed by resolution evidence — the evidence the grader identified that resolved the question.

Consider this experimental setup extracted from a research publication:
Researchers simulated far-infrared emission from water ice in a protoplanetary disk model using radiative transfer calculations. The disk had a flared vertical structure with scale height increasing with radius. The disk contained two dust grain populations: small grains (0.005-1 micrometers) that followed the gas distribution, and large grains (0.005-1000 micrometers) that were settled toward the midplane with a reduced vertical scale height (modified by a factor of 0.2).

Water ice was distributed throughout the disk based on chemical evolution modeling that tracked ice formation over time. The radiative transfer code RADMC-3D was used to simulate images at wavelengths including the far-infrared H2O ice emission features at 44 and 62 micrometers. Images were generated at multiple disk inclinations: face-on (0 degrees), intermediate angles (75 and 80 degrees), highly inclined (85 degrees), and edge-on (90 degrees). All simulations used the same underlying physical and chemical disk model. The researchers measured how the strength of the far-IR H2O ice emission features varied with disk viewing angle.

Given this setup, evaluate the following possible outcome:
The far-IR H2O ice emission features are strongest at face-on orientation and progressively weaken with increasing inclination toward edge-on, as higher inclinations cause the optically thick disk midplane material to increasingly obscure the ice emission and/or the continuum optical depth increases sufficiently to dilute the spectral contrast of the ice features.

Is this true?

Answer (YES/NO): YES